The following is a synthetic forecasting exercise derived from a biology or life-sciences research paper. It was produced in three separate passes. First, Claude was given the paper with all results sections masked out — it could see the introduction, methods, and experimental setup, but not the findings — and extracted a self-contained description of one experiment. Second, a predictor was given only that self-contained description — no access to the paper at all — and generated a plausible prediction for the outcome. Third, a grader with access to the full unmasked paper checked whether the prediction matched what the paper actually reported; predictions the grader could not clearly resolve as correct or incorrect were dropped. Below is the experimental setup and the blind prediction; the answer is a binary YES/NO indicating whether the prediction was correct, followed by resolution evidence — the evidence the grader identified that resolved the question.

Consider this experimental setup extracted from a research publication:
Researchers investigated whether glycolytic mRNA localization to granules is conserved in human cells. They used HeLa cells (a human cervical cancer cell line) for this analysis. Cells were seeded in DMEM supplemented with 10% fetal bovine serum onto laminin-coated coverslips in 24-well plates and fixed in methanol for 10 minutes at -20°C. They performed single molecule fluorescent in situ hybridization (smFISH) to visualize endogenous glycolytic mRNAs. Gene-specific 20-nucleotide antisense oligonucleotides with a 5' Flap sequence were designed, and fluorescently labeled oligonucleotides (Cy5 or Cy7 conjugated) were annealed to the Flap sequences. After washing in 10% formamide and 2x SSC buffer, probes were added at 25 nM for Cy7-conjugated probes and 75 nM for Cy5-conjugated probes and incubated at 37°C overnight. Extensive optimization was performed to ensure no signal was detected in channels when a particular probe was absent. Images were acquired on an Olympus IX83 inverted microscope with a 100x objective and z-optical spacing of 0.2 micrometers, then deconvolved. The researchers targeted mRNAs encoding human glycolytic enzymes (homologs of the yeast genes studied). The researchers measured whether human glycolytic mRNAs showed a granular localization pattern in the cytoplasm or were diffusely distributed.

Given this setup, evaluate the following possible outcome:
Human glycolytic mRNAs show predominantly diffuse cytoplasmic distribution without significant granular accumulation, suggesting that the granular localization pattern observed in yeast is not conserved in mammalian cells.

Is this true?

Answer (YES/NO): NO